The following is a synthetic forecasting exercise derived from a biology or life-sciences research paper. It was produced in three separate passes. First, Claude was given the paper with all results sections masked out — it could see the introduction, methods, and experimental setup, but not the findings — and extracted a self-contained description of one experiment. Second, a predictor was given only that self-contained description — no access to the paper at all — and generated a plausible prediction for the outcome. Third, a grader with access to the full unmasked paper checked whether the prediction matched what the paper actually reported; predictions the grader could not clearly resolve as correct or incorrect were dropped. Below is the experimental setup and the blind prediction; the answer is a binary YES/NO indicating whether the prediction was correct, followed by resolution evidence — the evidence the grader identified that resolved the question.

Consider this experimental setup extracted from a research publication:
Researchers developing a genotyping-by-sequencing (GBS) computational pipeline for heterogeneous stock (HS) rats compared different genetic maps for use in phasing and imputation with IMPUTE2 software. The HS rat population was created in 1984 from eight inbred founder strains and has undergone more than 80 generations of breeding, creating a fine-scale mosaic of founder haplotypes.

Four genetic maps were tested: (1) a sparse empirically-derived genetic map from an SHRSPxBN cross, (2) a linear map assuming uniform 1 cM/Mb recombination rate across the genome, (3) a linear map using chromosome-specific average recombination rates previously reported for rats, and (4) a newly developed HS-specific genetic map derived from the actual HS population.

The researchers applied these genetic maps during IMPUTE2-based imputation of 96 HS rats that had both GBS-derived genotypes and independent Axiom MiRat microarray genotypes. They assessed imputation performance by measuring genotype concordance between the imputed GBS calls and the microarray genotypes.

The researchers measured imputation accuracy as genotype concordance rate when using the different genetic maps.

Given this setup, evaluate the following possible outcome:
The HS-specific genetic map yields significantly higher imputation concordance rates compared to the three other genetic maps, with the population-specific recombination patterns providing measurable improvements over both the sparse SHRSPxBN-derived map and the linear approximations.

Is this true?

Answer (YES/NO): NO